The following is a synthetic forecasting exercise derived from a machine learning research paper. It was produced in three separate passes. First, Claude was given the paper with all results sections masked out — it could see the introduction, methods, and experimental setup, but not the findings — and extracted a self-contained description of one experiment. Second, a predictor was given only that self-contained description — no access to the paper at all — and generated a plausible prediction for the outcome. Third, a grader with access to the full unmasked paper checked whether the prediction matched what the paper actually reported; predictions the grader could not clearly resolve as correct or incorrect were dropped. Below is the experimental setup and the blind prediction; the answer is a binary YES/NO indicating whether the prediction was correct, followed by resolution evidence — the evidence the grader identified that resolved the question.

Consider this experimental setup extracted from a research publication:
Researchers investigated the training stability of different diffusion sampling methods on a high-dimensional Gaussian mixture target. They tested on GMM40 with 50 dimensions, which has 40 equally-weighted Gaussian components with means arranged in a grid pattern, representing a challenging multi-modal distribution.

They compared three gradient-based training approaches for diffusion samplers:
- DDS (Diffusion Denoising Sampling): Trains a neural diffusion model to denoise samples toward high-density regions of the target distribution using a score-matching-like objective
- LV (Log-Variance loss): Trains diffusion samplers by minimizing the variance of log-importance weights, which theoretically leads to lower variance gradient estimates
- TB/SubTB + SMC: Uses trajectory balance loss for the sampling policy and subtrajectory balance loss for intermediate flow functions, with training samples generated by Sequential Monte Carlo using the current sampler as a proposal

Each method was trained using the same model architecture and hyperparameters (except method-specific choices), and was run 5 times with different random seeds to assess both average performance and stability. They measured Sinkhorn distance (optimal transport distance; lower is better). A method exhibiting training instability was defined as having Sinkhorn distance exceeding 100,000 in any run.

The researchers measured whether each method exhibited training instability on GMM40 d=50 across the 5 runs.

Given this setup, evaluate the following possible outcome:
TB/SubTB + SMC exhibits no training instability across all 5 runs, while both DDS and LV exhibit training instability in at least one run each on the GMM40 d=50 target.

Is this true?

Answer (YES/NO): NO